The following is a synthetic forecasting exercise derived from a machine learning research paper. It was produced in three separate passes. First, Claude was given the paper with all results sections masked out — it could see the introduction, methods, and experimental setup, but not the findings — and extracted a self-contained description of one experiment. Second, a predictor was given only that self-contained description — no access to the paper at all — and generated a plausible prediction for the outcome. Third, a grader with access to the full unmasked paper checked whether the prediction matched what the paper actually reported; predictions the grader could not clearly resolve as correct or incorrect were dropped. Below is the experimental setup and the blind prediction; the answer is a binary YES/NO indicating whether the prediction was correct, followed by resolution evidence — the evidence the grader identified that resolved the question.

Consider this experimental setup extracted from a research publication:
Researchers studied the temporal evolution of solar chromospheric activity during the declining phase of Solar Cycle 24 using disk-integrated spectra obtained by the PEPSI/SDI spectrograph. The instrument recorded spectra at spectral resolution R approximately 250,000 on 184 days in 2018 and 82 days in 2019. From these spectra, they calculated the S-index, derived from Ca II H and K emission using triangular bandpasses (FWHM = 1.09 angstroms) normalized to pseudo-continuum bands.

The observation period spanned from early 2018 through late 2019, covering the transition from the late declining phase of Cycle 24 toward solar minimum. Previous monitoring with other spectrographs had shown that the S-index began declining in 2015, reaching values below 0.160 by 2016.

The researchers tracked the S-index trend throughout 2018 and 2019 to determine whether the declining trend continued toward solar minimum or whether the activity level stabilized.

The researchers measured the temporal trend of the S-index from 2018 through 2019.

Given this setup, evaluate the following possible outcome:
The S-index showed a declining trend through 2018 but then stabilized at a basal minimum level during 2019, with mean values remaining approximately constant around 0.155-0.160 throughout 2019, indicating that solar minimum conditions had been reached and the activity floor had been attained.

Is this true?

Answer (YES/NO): NO